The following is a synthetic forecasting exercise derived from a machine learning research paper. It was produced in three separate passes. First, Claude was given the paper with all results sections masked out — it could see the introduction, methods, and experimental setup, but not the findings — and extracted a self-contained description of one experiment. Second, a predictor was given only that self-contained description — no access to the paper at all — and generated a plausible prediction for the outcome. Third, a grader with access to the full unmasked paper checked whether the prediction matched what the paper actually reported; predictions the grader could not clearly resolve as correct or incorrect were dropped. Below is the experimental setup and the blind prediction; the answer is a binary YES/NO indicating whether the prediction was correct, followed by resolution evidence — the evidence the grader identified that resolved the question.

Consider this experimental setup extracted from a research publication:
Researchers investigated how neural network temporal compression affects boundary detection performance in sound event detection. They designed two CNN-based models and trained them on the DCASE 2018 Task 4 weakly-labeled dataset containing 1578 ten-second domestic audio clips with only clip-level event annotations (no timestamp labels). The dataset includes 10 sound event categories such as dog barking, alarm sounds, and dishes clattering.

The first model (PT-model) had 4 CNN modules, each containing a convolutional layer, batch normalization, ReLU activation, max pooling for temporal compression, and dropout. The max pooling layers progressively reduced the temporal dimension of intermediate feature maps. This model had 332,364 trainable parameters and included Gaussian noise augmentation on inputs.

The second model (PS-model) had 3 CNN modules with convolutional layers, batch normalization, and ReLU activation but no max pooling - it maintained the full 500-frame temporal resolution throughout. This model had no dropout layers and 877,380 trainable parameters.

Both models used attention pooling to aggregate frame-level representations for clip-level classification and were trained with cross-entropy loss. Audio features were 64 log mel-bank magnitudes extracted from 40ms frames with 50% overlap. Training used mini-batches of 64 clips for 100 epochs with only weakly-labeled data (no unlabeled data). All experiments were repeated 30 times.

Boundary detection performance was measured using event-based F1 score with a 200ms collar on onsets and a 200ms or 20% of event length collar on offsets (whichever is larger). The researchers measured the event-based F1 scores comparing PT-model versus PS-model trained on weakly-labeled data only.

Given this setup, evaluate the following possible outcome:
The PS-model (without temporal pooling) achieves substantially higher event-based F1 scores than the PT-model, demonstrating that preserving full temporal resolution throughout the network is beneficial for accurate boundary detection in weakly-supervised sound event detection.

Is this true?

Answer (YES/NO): YES